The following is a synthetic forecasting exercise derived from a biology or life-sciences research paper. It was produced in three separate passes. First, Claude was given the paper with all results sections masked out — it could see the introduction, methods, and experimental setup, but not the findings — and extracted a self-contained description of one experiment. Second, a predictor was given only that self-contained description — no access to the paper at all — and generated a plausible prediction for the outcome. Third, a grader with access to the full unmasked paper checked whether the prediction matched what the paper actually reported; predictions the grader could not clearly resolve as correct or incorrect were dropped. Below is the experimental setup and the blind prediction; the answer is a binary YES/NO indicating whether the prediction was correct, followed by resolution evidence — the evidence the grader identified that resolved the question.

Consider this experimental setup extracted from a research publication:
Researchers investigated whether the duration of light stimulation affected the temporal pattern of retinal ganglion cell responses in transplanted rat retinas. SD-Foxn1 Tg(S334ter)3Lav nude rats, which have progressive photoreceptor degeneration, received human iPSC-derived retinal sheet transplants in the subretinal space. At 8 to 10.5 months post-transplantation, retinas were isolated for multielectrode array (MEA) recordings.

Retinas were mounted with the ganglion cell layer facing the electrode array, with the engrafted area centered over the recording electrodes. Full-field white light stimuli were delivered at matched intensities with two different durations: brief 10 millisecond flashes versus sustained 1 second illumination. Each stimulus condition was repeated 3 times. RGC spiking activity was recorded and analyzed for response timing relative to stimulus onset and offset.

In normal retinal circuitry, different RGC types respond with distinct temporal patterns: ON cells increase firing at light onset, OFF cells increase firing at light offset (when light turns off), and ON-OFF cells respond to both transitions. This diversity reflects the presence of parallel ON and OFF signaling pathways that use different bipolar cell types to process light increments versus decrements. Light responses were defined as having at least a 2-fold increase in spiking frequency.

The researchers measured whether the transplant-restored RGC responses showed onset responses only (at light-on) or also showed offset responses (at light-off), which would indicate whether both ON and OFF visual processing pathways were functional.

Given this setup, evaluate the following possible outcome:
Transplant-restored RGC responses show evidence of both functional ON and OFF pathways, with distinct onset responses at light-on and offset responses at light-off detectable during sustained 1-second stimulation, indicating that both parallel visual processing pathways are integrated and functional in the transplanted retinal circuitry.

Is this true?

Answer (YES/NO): NO